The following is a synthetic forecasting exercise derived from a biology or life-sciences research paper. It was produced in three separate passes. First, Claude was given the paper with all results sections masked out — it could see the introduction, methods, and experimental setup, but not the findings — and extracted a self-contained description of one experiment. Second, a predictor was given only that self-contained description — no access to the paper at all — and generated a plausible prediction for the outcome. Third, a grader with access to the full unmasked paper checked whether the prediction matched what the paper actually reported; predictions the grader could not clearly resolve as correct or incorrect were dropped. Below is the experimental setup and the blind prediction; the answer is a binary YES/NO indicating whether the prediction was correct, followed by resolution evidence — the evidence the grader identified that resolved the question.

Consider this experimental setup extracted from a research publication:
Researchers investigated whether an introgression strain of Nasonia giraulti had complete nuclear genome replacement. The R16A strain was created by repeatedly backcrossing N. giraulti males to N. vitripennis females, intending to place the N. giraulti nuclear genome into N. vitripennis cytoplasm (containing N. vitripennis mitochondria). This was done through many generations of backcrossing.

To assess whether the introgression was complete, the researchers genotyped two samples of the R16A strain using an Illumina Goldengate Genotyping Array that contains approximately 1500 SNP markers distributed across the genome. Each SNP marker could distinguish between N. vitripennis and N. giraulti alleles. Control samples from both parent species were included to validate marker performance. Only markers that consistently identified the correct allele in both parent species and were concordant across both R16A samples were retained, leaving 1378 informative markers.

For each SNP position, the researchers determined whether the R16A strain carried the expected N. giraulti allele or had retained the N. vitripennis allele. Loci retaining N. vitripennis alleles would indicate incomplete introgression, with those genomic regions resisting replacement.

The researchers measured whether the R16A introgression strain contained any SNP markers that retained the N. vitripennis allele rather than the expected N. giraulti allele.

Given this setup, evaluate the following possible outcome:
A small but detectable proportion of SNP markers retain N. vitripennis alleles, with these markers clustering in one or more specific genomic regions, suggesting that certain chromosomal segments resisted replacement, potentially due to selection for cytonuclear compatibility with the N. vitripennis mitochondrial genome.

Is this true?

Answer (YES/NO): YES